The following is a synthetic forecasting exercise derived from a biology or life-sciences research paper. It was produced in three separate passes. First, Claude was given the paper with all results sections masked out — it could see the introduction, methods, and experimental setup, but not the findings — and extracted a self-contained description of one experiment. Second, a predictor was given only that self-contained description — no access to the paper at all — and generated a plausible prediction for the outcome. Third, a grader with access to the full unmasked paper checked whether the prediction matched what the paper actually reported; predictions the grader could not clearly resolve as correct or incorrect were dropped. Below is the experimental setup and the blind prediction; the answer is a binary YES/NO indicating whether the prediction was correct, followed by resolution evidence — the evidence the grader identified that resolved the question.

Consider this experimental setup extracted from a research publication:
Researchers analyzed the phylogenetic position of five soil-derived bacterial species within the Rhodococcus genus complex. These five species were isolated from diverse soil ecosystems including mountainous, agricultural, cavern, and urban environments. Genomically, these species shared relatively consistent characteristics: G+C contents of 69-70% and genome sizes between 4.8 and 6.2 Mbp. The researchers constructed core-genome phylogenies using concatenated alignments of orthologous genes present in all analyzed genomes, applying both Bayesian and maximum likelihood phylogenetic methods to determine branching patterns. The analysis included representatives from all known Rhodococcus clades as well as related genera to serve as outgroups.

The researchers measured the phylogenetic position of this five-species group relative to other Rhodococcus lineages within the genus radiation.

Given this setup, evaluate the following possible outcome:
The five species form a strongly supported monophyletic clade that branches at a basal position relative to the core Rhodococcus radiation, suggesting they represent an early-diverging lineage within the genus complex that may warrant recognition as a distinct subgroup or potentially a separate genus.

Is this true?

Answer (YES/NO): YES